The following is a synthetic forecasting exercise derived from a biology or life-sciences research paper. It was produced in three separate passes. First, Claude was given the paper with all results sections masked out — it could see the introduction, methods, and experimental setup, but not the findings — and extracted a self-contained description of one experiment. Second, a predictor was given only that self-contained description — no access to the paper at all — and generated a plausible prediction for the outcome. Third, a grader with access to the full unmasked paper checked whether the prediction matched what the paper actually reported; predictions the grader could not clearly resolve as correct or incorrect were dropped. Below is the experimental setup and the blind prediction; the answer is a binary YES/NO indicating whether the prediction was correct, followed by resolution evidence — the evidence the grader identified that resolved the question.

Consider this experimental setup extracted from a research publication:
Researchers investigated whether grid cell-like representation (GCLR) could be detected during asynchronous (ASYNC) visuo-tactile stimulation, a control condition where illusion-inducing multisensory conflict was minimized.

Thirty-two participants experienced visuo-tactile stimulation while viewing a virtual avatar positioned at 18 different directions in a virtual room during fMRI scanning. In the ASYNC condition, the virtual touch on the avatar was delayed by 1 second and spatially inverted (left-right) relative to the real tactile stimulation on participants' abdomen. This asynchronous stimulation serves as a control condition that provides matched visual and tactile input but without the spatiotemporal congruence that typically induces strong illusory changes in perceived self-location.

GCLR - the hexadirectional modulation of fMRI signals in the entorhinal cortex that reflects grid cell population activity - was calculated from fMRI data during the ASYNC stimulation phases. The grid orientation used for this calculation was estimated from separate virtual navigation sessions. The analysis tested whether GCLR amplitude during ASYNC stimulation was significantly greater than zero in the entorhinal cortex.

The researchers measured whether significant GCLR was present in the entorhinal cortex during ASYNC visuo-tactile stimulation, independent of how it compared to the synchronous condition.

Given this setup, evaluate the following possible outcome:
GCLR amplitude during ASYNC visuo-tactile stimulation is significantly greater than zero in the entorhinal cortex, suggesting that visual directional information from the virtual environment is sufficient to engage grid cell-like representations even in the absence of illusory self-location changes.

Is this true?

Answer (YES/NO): NO